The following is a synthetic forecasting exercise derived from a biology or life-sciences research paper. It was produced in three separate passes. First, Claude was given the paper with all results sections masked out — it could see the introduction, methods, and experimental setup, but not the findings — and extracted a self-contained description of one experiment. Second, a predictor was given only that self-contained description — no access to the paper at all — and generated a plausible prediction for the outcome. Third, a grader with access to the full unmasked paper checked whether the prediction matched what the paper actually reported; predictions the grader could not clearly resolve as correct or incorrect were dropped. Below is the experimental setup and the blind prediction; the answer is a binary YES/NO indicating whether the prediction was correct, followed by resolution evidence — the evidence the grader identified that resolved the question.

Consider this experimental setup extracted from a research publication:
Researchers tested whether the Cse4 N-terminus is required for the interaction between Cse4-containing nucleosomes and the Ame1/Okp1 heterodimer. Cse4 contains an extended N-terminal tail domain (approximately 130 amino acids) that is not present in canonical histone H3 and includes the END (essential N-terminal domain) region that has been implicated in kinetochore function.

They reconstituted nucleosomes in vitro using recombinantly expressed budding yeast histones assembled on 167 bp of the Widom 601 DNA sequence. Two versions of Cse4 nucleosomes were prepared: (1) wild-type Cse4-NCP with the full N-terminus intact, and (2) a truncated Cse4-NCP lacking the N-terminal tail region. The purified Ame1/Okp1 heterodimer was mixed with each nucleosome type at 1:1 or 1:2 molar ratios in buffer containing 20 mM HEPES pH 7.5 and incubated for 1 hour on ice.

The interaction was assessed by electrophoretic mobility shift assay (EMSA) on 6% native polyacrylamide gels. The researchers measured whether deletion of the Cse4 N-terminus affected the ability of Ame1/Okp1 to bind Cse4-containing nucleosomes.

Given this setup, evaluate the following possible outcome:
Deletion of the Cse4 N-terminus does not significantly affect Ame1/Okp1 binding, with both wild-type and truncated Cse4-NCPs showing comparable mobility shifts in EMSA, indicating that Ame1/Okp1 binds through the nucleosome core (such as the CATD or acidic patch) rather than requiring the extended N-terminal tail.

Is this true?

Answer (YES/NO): NO